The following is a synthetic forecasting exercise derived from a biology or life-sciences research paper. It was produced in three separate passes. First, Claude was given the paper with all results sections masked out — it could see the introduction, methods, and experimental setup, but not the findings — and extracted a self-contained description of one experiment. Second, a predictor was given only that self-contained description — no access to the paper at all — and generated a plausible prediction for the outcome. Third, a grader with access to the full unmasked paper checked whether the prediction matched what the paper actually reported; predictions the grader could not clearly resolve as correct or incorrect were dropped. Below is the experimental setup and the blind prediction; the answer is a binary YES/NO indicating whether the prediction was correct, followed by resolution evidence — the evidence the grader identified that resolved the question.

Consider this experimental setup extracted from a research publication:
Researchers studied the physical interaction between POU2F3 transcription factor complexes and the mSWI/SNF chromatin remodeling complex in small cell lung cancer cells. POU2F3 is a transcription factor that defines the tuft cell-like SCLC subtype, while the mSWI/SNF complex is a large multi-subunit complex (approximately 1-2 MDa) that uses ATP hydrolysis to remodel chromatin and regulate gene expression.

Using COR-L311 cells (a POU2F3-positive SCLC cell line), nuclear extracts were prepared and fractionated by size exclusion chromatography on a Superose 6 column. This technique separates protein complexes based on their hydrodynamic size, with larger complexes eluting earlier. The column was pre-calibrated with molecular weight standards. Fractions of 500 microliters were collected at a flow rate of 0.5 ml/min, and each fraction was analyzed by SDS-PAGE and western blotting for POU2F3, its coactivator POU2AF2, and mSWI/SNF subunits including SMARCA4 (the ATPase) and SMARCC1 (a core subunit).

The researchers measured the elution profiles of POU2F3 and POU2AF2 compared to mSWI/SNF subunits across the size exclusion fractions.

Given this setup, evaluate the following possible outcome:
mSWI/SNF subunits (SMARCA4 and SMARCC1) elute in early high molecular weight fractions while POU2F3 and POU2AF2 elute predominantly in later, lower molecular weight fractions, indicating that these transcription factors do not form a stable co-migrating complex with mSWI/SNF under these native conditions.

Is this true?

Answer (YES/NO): NO